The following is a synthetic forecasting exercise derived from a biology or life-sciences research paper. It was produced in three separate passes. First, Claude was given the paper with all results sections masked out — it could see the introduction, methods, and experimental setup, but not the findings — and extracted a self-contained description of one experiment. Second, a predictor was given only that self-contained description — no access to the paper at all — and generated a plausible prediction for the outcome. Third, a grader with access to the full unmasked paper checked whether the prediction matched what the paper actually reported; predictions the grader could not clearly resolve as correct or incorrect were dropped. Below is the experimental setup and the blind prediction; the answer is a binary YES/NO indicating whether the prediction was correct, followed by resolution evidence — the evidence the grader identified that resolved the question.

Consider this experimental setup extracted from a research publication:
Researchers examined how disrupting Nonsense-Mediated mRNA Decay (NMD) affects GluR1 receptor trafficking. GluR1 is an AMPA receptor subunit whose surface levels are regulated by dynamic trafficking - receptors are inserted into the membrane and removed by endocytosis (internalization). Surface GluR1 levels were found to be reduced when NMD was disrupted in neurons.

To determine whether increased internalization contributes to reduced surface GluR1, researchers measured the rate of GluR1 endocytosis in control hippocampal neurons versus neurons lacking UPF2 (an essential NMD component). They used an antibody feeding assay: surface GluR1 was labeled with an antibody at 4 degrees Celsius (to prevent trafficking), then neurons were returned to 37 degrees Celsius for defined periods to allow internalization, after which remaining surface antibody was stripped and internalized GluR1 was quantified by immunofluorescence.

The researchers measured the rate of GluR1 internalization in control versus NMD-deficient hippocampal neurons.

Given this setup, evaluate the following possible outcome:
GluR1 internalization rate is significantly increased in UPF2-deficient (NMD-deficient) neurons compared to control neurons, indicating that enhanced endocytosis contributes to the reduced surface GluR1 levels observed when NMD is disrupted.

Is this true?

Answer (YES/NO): YES